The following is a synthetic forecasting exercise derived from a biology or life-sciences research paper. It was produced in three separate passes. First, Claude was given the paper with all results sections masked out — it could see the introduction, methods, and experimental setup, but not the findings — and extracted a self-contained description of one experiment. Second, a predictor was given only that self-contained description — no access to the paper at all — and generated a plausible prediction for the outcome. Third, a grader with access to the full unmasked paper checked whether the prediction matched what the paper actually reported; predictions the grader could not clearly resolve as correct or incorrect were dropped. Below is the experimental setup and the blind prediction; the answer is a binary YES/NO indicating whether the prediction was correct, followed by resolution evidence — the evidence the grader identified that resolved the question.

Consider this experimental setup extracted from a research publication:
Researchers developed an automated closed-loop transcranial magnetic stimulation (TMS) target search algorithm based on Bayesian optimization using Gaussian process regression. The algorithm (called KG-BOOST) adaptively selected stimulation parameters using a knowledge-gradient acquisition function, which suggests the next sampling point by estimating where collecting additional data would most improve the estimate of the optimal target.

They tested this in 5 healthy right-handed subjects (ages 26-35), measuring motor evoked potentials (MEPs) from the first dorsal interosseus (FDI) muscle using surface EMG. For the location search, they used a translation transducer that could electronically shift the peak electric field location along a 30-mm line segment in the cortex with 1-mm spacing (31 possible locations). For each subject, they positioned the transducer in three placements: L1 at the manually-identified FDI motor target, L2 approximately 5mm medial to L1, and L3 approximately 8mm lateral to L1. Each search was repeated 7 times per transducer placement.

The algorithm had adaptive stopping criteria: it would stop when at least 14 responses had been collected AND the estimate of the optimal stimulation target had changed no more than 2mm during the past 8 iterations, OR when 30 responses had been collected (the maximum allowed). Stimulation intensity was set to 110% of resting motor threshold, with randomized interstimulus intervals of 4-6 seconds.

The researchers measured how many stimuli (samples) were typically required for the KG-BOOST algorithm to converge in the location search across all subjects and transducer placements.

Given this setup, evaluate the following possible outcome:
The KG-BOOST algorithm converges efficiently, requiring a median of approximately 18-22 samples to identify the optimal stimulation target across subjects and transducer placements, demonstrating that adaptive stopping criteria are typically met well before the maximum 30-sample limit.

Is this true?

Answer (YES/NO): NO